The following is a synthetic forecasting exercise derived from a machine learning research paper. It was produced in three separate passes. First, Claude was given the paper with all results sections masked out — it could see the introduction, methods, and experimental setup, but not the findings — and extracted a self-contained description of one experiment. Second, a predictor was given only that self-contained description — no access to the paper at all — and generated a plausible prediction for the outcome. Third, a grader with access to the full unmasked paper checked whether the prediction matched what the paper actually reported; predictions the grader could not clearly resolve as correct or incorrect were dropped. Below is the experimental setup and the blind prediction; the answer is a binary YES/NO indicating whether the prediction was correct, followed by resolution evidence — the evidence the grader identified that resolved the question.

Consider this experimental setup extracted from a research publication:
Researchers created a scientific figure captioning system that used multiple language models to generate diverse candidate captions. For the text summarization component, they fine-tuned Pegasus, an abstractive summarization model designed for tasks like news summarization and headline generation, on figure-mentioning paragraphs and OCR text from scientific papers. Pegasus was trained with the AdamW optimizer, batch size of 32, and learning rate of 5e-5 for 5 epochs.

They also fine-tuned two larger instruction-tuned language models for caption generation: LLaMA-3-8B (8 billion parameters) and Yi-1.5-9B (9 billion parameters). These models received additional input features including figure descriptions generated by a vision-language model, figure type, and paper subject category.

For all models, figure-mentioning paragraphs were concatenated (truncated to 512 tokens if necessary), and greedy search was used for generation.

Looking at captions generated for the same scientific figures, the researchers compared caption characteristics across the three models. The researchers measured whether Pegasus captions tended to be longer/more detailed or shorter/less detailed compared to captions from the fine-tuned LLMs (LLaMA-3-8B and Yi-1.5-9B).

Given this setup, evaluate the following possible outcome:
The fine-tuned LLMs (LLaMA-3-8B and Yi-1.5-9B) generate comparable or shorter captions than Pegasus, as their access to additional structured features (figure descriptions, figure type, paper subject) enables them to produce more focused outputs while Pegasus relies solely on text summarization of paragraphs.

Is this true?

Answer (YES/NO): NO